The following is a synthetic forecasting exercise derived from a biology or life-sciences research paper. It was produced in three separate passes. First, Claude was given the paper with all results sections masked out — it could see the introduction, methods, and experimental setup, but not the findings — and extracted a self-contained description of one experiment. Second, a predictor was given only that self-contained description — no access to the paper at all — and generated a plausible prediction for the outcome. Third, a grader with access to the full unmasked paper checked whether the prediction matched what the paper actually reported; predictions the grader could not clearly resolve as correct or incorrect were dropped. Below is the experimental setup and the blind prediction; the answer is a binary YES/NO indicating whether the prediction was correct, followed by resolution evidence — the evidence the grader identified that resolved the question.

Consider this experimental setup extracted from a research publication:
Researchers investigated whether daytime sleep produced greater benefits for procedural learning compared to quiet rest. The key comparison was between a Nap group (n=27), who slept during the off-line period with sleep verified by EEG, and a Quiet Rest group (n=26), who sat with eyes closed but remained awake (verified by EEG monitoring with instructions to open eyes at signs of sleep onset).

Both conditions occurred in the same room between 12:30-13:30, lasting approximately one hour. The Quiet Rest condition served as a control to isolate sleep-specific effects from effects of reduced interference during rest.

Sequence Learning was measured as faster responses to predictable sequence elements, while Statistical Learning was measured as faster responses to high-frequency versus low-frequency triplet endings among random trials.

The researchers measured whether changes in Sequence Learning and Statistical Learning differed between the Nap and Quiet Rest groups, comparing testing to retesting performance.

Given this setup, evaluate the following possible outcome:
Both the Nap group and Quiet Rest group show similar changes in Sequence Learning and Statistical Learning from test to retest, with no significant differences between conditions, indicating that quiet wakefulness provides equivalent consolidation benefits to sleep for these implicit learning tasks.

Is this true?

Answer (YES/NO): YES